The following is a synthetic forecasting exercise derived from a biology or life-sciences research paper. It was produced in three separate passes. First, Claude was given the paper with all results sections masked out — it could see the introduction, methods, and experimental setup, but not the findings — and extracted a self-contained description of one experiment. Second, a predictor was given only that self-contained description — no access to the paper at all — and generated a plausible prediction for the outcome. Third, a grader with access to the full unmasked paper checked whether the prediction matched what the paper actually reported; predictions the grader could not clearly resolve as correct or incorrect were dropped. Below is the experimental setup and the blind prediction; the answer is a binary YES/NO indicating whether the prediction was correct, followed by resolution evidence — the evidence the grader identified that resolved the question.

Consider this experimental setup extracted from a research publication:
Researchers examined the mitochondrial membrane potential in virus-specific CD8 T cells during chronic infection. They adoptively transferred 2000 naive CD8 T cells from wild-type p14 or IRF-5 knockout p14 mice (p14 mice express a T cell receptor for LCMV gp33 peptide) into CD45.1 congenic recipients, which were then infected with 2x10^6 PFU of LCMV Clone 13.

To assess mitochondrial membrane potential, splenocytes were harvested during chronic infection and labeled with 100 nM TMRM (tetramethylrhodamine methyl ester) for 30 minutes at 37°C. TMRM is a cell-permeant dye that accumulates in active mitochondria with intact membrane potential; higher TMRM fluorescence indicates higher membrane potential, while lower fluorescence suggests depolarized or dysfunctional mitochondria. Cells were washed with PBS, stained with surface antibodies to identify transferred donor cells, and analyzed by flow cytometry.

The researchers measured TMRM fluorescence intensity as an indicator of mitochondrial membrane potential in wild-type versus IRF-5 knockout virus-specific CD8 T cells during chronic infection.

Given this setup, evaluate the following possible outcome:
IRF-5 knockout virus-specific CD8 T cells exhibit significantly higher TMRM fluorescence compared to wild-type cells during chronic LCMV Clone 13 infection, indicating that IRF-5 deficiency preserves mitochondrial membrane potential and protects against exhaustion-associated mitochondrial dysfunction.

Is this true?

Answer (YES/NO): NO